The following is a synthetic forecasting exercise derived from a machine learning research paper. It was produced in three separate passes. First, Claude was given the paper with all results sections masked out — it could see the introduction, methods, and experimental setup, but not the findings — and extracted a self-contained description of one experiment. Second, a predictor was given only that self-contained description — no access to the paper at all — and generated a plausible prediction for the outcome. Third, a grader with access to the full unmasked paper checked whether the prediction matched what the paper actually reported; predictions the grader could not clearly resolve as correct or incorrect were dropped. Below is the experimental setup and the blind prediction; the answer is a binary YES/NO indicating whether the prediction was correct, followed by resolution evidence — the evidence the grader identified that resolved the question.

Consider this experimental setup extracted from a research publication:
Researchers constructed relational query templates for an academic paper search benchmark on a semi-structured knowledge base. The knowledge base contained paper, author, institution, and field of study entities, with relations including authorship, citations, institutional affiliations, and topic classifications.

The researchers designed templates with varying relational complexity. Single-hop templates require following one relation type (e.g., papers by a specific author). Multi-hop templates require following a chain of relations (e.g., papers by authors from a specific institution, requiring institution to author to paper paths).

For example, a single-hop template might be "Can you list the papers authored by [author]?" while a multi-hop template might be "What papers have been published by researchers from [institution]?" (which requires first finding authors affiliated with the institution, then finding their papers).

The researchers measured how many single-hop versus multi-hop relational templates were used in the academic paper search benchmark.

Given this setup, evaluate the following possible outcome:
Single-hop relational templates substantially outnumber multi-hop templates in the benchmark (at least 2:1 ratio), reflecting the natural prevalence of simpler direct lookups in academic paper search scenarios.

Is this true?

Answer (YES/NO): NO